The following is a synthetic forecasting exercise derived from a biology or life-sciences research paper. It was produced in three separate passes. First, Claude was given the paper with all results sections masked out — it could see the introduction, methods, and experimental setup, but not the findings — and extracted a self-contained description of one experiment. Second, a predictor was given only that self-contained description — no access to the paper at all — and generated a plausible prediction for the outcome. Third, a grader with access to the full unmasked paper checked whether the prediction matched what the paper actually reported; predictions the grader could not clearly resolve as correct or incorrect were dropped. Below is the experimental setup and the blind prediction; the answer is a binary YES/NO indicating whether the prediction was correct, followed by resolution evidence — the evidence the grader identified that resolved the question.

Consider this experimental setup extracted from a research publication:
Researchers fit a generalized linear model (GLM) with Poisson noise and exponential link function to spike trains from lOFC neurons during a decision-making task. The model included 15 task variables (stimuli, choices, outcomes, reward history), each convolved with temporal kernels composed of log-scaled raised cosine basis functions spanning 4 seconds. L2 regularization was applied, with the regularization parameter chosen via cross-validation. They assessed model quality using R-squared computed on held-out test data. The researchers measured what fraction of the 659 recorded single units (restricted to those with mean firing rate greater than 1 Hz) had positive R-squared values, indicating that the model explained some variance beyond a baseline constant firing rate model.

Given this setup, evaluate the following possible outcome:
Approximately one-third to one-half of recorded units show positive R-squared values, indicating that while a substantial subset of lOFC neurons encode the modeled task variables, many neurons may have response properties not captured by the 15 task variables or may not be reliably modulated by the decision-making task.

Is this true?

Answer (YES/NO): NO